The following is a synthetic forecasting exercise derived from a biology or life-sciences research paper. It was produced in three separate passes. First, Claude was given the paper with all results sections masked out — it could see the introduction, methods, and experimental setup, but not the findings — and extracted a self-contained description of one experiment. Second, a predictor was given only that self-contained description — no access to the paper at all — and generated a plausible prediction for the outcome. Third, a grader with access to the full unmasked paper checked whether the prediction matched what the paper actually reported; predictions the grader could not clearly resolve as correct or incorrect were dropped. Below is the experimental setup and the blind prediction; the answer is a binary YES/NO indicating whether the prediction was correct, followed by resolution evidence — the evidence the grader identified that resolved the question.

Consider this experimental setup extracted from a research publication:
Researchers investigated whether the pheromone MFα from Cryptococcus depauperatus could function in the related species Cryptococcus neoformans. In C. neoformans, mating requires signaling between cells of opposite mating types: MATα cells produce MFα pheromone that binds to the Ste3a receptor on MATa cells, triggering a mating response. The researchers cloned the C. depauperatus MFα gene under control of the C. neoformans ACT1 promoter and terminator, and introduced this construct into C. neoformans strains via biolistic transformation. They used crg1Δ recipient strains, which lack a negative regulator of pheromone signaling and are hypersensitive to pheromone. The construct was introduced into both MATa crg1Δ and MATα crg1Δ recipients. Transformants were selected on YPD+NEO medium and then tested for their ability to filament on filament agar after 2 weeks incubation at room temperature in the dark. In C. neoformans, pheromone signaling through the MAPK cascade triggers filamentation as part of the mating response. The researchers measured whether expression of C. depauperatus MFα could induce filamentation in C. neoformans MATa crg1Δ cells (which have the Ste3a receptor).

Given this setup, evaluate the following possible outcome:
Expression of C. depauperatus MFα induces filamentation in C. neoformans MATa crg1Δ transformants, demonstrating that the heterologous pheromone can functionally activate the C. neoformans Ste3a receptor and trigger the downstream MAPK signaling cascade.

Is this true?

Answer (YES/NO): YES